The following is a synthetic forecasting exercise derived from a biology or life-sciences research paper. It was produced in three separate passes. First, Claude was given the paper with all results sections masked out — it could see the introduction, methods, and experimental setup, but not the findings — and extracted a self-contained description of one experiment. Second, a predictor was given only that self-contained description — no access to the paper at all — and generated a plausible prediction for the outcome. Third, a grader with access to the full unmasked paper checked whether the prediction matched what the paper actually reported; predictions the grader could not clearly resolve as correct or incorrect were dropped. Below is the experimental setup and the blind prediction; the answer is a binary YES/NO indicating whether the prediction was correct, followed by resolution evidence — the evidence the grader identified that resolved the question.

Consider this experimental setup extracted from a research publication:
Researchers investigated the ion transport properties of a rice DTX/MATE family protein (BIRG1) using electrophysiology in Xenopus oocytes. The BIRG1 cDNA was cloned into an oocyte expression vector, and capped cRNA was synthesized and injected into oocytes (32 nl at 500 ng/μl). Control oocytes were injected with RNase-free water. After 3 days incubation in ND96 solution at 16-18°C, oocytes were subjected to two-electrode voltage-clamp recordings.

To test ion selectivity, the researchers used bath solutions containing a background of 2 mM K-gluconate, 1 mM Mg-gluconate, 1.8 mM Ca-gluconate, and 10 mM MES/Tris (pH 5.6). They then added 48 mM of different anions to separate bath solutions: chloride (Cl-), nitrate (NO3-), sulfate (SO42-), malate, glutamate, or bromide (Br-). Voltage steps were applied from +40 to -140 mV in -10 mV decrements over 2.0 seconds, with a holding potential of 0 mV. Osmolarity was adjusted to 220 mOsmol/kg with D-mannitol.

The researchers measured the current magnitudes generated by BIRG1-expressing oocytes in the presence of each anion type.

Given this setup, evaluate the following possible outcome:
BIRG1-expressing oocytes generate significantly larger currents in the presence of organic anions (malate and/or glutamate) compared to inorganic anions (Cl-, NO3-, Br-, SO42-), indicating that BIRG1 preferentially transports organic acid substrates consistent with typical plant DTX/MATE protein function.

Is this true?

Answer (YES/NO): NO